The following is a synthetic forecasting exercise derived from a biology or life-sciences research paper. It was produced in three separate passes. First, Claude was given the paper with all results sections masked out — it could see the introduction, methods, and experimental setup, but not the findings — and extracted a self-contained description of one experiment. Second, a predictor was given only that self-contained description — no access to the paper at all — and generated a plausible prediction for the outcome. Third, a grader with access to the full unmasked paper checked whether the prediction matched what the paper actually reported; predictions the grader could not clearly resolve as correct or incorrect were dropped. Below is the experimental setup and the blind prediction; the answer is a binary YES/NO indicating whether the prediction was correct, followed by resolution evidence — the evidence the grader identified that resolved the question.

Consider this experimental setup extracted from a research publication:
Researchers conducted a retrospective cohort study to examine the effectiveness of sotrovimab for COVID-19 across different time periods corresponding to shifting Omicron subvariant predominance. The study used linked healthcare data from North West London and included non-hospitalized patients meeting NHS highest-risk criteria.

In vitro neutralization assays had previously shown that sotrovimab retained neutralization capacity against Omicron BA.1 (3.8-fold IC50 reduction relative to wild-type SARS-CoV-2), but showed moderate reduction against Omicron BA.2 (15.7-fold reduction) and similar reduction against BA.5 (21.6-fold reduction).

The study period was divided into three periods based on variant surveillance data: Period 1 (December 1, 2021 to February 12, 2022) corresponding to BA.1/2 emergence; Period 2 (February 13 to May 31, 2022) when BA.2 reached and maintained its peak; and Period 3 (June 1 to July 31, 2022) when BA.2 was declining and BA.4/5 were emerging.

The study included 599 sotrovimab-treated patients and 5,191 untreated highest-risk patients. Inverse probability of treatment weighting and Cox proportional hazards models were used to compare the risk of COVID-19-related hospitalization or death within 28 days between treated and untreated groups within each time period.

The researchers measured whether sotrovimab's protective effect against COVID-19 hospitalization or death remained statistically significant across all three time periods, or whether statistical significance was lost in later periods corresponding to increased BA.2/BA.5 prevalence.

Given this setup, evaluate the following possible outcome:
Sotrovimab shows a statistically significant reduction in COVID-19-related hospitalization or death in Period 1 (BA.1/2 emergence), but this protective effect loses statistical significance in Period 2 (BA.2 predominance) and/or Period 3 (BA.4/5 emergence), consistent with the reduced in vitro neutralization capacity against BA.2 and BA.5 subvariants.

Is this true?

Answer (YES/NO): YES